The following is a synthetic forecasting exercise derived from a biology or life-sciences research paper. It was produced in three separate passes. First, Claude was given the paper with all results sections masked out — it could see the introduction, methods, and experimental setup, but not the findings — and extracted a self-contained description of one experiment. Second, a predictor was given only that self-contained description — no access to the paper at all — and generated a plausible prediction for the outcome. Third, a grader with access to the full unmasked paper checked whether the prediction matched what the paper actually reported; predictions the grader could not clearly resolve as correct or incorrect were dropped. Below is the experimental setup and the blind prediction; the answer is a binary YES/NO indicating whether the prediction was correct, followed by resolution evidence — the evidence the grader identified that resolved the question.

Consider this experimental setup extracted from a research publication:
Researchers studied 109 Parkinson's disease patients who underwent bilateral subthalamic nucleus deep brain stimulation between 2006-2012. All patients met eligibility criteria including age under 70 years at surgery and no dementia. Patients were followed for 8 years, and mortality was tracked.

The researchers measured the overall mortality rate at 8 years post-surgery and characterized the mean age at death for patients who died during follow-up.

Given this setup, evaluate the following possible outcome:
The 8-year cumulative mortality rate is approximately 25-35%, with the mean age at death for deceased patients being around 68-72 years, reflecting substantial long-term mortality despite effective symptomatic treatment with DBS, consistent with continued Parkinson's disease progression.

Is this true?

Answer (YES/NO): NO